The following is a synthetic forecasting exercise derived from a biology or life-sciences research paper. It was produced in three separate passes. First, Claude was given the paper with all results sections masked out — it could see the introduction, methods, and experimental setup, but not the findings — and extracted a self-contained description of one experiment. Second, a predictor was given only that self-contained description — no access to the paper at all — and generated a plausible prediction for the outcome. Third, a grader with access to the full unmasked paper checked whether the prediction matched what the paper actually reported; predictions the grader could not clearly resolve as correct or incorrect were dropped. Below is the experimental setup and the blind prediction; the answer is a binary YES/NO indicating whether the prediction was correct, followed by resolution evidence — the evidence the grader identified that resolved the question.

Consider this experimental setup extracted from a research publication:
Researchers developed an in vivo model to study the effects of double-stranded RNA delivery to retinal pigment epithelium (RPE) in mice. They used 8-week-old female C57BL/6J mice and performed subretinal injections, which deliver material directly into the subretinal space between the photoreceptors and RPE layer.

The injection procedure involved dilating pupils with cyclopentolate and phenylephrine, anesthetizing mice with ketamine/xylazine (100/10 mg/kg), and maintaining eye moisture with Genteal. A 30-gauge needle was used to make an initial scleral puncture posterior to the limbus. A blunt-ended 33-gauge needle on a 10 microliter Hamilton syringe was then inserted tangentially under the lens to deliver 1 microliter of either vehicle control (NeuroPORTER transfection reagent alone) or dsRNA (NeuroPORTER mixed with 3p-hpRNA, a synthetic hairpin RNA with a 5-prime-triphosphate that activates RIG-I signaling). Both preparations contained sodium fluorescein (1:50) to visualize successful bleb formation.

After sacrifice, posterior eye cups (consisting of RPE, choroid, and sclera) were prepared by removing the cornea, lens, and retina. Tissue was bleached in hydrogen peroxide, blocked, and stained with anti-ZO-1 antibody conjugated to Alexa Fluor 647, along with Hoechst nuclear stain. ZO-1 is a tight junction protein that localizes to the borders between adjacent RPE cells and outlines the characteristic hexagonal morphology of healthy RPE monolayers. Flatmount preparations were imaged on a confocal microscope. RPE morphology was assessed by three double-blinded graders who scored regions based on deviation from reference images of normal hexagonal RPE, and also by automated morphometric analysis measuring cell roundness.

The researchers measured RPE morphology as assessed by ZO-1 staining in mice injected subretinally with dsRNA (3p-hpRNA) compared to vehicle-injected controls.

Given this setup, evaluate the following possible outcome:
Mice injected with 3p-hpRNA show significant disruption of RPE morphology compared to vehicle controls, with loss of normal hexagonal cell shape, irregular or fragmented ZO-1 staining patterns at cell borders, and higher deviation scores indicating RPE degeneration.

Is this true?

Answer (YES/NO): YES